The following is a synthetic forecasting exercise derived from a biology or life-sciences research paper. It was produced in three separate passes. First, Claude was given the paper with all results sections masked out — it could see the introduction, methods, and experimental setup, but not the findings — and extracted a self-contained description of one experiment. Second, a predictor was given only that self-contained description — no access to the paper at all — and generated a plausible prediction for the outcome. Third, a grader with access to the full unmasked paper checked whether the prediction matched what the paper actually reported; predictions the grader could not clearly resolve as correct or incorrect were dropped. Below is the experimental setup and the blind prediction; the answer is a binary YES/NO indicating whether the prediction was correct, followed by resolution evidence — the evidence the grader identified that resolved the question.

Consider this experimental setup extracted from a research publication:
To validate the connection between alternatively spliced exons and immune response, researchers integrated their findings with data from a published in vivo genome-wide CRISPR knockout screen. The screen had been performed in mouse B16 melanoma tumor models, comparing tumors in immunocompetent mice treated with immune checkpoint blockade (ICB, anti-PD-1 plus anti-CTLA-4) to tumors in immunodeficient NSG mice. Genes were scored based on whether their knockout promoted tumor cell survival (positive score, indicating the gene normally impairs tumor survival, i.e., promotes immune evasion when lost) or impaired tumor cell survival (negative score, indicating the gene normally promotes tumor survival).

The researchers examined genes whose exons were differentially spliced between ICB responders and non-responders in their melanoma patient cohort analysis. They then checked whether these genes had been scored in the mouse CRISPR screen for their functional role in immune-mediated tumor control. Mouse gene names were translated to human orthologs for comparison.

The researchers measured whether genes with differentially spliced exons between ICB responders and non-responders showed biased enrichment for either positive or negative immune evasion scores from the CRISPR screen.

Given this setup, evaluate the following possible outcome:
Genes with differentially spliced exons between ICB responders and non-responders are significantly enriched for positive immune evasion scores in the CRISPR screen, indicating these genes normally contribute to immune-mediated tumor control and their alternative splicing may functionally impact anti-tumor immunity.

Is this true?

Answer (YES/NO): NO